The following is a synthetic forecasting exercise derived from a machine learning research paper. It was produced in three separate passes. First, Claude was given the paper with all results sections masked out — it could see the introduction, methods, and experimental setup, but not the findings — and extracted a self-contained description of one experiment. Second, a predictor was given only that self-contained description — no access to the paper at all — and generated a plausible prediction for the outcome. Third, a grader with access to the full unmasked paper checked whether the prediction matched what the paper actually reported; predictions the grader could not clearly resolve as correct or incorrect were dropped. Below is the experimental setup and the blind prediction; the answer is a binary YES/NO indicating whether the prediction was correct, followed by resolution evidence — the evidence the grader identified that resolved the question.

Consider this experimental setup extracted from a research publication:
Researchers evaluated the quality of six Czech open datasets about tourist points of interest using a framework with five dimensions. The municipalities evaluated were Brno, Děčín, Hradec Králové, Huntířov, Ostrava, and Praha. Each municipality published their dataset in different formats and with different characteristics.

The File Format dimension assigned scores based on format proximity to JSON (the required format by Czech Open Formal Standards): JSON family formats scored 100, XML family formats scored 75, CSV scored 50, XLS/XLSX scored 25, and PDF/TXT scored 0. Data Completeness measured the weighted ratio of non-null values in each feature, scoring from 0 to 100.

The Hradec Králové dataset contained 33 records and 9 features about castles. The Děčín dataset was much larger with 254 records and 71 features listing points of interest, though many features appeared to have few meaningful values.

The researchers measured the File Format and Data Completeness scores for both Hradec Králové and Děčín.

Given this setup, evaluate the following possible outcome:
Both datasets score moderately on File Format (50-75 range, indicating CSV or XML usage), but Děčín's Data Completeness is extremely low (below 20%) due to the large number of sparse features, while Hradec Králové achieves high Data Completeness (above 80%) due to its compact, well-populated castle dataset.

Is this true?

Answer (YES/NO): NO